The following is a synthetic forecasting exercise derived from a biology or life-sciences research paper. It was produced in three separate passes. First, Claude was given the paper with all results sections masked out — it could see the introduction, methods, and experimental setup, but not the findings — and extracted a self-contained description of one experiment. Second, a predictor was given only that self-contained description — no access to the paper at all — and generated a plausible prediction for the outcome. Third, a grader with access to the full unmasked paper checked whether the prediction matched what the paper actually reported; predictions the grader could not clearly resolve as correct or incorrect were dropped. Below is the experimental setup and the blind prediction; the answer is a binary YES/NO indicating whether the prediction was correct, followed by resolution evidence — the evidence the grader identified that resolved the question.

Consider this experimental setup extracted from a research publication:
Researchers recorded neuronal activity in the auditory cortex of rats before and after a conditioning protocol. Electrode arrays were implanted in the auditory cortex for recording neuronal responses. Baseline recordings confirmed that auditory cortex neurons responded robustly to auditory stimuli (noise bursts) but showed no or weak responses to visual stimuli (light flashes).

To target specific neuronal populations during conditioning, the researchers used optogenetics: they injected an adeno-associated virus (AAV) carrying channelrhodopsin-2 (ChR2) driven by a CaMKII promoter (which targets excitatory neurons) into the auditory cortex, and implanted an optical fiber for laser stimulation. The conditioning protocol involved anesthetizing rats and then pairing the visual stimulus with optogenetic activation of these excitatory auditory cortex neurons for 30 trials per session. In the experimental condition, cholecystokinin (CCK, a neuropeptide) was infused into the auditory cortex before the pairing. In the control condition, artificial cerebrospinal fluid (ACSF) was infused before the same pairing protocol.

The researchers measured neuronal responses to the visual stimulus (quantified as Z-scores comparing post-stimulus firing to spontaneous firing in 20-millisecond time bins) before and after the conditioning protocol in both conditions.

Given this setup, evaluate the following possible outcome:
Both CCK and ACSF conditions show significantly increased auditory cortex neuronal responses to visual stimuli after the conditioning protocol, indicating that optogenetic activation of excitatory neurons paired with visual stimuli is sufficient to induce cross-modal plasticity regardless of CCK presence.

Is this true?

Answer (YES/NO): NO